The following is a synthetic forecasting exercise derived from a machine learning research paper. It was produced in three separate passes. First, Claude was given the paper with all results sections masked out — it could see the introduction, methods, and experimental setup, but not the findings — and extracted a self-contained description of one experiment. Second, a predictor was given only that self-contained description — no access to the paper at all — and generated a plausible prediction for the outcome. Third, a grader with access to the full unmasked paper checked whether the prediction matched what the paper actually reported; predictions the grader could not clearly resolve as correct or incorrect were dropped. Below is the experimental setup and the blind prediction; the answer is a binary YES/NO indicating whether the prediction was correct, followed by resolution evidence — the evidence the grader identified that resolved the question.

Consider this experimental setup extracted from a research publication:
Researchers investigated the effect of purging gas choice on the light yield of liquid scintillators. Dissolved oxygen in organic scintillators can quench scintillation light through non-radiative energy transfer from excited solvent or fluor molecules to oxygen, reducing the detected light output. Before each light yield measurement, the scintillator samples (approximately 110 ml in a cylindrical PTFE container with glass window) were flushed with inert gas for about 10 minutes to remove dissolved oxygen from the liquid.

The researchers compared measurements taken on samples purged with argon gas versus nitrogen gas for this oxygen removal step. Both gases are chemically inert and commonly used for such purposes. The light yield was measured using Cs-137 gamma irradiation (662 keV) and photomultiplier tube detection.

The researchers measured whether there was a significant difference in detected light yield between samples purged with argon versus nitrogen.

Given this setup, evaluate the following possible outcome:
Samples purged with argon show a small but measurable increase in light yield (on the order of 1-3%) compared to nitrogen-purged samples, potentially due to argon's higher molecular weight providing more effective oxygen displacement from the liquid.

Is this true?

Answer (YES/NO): NO